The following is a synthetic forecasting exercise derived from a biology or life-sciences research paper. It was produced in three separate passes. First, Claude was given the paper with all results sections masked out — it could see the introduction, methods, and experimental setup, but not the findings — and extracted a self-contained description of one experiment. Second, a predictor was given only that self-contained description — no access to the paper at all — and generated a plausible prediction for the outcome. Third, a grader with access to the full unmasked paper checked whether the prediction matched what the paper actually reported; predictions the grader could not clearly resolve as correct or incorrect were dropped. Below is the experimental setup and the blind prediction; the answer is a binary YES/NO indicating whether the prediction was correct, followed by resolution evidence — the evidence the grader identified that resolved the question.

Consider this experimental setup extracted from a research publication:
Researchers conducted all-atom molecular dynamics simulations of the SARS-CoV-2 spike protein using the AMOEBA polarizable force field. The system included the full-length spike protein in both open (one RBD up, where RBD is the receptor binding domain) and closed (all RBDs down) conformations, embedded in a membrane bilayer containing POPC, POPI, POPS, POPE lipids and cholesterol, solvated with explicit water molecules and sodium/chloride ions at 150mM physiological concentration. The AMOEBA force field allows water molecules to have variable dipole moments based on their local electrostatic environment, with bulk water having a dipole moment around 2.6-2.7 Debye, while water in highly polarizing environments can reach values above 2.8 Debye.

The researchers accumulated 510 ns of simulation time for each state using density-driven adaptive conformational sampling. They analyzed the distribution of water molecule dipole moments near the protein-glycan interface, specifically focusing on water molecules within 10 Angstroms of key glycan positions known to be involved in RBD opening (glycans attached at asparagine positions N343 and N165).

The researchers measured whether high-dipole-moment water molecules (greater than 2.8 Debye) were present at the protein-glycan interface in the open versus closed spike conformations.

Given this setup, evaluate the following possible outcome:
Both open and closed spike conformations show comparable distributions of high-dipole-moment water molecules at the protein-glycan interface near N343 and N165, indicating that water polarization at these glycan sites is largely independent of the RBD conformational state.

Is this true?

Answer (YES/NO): NO